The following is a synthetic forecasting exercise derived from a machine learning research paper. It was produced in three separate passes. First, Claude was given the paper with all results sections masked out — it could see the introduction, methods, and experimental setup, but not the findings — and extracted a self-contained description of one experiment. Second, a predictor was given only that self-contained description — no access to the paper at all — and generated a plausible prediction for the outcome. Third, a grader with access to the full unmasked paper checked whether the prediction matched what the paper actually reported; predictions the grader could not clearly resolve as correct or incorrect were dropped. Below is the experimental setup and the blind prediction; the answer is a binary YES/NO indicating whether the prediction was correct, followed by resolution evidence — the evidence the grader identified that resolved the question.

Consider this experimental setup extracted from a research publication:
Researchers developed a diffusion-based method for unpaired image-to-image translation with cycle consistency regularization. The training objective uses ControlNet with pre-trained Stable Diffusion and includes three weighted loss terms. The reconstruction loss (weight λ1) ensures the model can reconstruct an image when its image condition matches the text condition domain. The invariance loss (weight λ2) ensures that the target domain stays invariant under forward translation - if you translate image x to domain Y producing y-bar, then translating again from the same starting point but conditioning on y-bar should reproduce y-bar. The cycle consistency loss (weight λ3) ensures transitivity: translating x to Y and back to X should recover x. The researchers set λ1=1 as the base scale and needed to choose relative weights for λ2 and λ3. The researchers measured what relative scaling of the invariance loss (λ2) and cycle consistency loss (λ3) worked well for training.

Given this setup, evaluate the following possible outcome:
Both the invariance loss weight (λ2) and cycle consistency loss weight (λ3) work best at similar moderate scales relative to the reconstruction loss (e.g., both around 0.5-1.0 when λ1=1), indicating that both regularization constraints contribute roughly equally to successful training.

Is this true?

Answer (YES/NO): NO